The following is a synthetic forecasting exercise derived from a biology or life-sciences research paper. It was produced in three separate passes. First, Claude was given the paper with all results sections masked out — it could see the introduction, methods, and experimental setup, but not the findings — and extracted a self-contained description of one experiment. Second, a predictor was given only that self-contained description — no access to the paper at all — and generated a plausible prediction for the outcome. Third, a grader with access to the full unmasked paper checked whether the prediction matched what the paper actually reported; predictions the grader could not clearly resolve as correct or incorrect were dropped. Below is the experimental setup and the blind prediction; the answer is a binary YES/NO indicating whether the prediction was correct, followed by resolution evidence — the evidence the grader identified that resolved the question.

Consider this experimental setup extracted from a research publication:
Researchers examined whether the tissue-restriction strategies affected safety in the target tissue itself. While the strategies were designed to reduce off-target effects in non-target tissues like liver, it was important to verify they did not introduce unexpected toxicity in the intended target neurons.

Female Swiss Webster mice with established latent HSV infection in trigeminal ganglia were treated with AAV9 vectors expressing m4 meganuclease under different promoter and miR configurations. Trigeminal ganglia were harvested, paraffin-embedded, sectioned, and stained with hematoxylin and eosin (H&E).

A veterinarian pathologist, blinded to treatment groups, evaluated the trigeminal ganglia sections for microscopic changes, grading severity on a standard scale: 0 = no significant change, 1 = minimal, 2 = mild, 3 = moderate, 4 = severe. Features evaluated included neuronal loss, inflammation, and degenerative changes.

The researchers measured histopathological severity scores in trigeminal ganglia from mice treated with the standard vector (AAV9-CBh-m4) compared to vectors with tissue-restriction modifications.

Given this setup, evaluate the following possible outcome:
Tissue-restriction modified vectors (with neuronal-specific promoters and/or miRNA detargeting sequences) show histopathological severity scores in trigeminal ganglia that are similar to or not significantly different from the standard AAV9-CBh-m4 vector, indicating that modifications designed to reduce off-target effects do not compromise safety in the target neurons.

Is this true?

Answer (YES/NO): NO